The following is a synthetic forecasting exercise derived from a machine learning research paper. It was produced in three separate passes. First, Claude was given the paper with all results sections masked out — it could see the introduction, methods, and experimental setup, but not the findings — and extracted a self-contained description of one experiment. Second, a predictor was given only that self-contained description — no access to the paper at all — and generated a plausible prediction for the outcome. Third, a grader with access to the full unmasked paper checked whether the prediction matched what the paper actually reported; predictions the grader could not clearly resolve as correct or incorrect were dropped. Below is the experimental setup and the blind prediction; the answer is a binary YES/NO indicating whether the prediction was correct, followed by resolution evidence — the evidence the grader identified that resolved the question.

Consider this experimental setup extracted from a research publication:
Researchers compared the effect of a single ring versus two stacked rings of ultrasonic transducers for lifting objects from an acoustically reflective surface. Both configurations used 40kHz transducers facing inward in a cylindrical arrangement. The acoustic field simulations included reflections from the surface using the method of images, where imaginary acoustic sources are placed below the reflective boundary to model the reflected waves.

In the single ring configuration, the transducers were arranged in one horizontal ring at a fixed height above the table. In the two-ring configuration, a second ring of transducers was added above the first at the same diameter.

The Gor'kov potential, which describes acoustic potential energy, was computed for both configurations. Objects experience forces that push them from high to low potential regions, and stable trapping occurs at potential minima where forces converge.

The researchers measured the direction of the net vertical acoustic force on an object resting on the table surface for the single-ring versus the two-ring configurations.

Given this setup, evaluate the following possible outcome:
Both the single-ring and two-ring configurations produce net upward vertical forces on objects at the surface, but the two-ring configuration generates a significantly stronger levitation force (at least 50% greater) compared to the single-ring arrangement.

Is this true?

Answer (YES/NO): NO